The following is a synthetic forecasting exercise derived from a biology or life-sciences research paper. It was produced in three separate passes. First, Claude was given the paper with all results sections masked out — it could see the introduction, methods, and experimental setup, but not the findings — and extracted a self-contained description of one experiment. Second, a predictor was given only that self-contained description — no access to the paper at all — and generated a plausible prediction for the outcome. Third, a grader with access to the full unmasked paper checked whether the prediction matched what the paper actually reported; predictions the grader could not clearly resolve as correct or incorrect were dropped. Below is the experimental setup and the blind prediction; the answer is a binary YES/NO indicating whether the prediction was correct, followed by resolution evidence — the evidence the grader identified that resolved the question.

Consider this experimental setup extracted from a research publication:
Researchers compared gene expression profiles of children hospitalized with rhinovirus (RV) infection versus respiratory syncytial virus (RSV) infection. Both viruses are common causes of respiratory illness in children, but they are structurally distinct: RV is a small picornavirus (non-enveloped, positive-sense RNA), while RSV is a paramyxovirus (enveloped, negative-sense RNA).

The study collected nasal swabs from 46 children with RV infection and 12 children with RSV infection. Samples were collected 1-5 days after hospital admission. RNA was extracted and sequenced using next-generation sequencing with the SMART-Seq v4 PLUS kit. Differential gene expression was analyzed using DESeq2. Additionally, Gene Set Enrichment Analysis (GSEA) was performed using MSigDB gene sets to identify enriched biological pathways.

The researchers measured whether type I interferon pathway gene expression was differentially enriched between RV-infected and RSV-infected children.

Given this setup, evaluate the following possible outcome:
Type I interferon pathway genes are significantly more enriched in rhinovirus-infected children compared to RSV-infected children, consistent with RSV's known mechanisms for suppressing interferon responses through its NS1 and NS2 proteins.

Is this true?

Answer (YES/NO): NO